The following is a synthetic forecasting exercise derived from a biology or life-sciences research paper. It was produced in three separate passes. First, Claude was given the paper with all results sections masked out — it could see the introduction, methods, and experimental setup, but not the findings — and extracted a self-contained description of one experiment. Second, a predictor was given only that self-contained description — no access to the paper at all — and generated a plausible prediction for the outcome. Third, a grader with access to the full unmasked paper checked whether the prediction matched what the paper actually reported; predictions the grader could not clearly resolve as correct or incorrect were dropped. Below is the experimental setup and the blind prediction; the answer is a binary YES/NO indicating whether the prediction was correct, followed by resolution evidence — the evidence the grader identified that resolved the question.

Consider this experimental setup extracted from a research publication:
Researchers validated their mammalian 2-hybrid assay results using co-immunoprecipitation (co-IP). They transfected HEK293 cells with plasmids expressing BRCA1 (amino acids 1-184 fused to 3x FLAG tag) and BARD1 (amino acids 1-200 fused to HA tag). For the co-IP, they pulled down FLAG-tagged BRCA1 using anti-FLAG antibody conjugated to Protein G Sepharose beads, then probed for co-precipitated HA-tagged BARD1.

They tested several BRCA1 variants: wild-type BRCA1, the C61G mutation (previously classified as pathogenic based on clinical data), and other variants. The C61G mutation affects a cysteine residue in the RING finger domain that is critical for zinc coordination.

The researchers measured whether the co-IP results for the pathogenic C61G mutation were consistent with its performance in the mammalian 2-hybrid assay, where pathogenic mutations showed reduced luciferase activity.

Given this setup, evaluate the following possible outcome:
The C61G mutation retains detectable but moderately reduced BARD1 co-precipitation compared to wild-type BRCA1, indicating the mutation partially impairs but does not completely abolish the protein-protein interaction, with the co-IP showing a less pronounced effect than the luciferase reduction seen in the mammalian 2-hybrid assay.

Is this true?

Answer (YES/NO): NO